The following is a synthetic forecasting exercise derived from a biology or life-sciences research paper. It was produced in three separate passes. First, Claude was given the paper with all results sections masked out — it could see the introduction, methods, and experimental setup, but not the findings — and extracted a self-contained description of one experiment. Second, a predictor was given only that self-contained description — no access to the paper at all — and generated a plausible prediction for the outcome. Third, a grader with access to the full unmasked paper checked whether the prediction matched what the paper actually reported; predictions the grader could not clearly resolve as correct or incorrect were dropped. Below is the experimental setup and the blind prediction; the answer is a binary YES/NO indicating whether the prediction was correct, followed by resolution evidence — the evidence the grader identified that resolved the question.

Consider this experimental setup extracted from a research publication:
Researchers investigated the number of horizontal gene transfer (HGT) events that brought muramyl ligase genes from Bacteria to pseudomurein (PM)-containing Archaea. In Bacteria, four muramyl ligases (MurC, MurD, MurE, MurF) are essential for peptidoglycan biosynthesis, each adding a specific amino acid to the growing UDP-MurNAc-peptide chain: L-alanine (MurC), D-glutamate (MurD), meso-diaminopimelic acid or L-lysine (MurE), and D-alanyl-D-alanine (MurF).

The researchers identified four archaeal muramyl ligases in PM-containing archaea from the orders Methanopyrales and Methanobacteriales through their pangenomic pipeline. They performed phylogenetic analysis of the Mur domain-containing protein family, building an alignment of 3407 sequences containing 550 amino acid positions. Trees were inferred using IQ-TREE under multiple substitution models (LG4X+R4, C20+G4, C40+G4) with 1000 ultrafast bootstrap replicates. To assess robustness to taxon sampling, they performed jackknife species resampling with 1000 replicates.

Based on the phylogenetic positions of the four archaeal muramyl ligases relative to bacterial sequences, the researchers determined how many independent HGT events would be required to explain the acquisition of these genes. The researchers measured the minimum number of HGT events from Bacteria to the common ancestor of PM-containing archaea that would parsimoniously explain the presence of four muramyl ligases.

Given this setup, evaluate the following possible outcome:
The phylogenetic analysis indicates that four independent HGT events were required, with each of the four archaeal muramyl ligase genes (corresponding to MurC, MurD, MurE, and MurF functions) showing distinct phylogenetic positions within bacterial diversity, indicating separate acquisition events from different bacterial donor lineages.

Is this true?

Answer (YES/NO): NO